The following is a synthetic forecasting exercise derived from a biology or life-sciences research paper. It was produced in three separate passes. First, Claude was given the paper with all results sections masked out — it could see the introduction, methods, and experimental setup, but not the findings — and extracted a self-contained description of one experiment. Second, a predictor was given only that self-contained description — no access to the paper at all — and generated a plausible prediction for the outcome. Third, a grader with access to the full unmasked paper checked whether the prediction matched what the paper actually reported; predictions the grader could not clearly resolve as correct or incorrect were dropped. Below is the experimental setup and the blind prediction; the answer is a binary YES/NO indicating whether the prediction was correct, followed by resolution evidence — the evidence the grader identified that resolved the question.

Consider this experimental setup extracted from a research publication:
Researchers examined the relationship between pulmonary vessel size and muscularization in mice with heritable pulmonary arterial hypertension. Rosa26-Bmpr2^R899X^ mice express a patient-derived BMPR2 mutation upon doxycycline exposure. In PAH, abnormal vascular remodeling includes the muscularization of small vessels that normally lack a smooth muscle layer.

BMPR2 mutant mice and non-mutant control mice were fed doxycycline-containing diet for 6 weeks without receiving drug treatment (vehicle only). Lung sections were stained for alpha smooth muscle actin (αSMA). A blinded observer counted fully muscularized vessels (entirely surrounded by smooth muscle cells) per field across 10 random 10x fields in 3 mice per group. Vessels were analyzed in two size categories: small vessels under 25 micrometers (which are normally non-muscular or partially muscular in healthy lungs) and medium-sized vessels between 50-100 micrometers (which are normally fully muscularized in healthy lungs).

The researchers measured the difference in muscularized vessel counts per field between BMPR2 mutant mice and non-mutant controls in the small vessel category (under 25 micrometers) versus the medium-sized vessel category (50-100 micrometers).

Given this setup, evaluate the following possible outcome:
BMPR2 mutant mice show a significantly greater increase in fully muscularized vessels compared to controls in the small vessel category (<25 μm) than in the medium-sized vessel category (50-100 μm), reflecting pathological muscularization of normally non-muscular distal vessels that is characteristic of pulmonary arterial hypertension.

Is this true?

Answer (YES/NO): NO